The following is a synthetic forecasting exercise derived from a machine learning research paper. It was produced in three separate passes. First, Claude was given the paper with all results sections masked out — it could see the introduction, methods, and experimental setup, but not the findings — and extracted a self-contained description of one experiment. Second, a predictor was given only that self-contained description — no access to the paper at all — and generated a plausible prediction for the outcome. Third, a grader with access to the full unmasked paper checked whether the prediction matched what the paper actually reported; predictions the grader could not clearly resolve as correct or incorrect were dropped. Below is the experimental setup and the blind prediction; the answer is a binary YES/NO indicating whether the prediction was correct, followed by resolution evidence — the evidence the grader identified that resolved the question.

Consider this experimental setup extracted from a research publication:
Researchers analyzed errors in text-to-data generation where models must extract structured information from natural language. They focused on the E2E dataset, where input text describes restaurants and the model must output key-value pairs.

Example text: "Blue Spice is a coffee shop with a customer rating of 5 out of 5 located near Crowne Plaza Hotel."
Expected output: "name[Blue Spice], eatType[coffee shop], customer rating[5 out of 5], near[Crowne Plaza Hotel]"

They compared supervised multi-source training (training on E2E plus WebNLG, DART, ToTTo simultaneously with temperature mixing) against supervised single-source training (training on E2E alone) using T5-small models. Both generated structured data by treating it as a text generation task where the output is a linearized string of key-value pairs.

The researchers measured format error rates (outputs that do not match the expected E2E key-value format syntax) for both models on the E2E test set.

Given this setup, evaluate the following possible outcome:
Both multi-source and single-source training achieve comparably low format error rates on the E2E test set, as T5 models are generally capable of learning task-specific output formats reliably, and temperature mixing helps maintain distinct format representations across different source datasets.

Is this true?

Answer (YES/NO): NO